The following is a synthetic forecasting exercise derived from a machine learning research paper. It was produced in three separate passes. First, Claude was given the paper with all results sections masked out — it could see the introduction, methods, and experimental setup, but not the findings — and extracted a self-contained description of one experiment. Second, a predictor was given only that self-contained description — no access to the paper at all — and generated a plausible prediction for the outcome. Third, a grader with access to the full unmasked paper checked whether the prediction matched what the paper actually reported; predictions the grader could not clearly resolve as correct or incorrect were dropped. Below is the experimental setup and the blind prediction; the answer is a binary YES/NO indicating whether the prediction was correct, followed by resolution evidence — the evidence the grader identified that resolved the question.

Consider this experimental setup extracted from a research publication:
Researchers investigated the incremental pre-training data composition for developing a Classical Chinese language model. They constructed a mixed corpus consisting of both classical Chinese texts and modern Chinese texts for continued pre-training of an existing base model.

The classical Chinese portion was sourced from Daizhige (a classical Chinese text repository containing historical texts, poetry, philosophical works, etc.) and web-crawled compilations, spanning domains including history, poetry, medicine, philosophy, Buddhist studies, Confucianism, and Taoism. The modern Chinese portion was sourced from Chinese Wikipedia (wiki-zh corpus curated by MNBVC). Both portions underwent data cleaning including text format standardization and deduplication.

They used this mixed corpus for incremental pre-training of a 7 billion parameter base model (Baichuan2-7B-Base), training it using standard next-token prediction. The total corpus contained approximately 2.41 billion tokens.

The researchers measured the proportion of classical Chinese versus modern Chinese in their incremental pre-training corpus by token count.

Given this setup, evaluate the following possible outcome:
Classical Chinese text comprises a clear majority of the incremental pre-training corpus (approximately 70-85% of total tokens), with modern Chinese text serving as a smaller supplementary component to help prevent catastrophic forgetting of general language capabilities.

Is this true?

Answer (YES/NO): NO